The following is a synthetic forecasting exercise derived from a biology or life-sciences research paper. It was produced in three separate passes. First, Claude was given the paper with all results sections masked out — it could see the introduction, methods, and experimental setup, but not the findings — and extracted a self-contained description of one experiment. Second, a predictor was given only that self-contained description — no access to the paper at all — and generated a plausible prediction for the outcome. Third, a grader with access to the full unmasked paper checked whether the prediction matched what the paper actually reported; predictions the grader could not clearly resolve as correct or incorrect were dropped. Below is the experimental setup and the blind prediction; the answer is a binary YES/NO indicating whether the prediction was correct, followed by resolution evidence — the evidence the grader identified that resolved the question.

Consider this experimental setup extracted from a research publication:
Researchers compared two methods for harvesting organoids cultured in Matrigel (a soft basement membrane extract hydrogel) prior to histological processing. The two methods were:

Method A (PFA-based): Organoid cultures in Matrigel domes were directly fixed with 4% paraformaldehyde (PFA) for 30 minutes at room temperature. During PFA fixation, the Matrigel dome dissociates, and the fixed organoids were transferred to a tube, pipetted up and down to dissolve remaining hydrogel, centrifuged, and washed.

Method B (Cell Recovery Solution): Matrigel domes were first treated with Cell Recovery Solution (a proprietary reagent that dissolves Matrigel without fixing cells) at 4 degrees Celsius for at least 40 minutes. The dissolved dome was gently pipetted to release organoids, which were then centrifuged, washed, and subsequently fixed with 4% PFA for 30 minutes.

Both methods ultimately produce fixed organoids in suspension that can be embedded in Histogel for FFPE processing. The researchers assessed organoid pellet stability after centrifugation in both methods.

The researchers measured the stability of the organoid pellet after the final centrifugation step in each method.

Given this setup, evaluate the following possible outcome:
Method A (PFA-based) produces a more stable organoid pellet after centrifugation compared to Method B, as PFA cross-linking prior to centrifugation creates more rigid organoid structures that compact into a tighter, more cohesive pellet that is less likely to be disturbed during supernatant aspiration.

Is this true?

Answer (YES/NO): YES